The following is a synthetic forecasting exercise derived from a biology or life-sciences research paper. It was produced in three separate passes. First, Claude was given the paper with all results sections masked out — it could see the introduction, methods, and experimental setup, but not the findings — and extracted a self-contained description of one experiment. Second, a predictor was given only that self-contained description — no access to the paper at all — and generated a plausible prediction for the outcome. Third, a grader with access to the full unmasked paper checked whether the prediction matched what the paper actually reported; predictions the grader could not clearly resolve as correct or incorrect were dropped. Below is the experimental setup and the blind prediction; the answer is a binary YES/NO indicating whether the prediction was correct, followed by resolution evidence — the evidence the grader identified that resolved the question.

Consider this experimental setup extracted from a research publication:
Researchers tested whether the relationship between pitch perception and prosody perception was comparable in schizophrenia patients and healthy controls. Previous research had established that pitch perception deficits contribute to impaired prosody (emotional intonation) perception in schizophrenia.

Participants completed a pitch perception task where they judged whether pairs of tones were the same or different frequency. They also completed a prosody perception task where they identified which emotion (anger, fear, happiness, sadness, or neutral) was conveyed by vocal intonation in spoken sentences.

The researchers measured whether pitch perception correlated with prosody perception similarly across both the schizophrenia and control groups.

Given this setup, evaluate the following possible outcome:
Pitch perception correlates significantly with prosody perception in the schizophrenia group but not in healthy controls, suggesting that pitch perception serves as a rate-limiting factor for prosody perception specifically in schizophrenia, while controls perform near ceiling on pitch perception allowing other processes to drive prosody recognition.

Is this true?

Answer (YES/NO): NO